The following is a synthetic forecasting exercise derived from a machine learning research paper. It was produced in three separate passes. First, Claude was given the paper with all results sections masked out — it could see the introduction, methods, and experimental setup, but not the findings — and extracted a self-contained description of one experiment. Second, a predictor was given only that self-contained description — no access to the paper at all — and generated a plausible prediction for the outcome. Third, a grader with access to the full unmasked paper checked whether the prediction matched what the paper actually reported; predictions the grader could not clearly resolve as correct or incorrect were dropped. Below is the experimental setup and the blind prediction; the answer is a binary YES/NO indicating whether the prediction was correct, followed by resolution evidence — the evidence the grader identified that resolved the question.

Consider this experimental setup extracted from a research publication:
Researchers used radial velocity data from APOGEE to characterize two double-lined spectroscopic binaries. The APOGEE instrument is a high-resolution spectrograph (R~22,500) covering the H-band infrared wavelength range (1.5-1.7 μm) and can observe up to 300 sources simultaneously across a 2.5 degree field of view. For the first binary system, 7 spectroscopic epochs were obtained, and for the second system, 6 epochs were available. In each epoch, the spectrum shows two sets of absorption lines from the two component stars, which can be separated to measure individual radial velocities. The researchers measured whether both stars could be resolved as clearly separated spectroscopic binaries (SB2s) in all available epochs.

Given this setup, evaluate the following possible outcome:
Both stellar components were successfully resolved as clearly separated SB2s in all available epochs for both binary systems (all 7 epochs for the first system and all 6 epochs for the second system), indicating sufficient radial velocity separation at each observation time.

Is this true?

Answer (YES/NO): YES